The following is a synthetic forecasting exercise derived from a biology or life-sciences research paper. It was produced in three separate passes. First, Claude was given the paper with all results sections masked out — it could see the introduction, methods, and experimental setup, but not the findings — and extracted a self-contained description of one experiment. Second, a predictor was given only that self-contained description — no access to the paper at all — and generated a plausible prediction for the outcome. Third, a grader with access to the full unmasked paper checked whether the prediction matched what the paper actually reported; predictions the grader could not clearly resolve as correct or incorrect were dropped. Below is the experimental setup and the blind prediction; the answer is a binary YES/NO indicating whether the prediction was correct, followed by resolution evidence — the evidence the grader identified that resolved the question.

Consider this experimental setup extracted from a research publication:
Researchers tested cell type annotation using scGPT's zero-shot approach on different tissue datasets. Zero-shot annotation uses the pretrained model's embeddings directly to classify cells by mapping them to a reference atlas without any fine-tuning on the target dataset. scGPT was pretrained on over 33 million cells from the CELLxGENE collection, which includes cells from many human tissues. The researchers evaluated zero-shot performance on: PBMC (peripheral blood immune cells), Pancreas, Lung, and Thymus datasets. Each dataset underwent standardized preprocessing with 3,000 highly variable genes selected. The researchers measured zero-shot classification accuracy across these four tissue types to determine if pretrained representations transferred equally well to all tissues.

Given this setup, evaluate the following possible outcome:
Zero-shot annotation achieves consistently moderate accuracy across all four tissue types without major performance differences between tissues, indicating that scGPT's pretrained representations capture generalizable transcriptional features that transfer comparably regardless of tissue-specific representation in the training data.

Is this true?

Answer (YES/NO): NO